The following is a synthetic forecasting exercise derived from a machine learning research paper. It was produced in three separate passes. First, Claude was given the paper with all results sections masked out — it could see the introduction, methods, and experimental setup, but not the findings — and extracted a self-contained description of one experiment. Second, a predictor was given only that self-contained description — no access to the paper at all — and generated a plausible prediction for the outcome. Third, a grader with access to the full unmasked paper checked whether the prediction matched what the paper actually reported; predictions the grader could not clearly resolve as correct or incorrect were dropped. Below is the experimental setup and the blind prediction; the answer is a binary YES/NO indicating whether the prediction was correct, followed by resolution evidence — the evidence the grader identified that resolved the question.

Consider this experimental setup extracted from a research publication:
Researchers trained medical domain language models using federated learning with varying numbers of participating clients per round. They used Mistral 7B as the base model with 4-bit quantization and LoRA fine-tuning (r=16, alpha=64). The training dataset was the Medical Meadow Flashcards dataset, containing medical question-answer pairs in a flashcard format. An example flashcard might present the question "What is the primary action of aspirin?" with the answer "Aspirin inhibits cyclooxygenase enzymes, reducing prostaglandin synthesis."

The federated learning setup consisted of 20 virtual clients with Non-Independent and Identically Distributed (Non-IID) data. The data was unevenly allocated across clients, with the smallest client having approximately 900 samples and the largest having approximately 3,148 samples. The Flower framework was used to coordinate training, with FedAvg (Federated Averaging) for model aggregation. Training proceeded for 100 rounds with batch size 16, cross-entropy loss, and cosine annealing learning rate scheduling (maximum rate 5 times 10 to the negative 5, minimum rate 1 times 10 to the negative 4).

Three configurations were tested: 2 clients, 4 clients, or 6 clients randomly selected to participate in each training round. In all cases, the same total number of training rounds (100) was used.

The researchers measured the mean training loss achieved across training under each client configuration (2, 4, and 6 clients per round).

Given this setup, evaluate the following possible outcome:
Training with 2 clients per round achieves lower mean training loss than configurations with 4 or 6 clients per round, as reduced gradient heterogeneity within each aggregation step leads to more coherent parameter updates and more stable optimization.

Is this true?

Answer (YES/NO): NO